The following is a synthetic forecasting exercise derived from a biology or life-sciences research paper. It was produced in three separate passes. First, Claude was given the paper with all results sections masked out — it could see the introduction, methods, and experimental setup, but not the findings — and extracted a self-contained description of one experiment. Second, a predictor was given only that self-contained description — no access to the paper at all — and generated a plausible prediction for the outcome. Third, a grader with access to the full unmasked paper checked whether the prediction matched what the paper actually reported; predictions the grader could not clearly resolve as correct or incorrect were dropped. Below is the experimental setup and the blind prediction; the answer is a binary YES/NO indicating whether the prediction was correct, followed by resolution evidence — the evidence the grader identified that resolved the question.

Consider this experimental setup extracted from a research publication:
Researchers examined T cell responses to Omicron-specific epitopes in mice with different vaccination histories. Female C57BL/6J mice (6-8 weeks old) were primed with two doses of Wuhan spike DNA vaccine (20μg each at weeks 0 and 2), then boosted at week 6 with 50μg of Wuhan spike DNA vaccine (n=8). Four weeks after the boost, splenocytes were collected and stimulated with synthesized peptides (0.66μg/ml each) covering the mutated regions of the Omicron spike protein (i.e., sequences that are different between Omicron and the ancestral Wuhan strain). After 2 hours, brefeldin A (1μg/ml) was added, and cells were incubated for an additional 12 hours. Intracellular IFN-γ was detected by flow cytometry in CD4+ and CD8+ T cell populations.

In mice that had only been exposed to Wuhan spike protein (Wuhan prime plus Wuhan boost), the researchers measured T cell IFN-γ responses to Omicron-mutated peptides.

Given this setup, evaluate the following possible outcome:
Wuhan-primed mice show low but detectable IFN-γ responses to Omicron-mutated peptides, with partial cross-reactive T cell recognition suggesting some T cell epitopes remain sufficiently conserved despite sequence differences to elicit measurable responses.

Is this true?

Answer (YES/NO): YES